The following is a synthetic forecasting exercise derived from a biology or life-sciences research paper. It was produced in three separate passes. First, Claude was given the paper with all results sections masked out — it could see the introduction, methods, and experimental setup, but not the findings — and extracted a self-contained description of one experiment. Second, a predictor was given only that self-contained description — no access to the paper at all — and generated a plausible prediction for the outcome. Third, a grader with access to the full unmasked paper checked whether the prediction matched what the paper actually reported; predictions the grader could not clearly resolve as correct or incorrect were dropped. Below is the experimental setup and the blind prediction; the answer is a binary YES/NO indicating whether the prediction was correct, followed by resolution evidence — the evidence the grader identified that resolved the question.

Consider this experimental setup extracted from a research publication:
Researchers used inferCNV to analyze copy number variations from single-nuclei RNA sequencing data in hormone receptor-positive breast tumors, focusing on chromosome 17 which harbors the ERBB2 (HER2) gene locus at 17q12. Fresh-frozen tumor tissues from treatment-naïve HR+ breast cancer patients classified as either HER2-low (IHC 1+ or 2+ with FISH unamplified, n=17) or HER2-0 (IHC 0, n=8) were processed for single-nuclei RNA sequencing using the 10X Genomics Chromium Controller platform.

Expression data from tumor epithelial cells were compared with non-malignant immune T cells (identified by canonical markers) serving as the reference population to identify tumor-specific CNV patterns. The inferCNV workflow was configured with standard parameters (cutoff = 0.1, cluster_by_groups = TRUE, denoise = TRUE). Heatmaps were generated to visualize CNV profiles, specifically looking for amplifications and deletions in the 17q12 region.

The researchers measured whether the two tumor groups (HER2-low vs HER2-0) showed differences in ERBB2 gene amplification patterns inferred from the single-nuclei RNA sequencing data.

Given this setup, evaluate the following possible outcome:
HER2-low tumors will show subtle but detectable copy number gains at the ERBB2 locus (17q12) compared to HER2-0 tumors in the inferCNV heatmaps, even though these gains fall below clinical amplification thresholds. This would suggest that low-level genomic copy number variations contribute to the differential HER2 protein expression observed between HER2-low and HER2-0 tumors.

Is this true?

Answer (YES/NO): YES